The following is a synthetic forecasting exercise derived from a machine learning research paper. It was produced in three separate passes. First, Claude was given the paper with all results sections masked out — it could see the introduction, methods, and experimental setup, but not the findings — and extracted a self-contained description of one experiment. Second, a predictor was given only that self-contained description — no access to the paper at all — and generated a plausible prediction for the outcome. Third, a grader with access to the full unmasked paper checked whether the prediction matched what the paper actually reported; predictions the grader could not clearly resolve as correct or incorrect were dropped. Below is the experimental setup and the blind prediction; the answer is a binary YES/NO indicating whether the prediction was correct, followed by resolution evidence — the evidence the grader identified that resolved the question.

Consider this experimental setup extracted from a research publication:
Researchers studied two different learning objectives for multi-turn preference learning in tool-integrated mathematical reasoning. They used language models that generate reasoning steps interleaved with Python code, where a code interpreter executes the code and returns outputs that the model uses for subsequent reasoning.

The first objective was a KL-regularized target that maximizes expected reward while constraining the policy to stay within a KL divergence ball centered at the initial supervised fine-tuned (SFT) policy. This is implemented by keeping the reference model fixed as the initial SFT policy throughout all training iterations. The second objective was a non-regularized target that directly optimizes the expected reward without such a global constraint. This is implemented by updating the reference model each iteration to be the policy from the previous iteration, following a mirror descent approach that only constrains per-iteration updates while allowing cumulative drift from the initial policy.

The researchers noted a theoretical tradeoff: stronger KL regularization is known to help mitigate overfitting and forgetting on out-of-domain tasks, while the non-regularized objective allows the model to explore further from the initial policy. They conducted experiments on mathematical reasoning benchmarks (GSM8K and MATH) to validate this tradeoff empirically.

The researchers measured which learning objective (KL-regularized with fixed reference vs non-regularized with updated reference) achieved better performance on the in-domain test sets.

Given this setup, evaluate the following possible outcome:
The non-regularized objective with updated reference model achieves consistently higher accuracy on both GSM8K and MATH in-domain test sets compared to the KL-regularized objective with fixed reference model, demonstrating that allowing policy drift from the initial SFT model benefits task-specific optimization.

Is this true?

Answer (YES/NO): YES